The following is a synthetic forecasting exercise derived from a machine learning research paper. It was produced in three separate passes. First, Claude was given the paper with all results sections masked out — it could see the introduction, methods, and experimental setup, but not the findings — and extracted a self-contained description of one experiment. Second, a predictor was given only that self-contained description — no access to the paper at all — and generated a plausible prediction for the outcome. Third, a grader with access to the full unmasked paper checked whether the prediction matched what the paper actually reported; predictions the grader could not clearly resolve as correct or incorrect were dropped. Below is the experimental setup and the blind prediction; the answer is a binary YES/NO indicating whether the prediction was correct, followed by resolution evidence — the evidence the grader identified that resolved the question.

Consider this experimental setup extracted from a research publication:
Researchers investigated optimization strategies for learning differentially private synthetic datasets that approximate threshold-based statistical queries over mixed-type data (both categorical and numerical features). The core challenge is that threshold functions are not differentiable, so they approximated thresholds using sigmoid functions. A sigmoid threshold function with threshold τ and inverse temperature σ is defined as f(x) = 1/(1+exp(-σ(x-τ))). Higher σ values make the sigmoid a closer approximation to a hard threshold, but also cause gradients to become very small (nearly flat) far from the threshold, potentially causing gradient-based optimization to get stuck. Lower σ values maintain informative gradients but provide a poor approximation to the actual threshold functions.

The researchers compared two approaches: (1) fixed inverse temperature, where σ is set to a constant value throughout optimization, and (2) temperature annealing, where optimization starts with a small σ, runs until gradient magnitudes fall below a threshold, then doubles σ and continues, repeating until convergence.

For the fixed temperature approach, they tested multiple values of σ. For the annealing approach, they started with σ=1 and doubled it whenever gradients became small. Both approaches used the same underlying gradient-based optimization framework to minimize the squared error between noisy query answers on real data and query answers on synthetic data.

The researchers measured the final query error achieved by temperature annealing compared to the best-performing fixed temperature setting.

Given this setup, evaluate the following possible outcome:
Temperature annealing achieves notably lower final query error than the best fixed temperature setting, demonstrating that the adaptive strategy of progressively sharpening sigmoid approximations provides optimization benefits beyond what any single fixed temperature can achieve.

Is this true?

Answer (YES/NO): YES